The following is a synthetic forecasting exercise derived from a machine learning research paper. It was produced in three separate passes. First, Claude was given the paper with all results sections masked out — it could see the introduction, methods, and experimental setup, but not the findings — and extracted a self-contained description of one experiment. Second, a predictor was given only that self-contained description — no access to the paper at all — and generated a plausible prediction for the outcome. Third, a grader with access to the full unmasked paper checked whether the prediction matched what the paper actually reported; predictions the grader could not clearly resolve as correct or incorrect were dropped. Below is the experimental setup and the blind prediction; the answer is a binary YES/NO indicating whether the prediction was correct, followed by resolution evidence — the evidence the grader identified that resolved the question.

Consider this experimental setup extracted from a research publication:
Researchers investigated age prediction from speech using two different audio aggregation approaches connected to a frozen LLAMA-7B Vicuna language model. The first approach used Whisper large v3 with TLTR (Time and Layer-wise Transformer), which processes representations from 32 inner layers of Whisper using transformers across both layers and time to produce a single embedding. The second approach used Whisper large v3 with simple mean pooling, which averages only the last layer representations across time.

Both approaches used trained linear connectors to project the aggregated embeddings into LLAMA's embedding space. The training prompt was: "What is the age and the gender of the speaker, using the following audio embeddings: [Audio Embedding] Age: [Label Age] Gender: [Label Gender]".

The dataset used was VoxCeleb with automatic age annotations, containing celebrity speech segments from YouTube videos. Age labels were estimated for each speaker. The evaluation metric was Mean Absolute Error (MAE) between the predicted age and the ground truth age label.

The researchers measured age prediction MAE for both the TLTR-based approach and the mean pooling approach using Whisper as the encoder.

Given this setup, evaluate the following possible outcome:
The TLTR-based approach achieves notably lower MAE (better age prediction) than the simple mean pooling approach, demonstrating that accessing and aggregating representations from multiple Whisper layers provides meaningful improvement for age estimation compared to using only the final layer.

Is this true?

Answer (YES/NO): YES